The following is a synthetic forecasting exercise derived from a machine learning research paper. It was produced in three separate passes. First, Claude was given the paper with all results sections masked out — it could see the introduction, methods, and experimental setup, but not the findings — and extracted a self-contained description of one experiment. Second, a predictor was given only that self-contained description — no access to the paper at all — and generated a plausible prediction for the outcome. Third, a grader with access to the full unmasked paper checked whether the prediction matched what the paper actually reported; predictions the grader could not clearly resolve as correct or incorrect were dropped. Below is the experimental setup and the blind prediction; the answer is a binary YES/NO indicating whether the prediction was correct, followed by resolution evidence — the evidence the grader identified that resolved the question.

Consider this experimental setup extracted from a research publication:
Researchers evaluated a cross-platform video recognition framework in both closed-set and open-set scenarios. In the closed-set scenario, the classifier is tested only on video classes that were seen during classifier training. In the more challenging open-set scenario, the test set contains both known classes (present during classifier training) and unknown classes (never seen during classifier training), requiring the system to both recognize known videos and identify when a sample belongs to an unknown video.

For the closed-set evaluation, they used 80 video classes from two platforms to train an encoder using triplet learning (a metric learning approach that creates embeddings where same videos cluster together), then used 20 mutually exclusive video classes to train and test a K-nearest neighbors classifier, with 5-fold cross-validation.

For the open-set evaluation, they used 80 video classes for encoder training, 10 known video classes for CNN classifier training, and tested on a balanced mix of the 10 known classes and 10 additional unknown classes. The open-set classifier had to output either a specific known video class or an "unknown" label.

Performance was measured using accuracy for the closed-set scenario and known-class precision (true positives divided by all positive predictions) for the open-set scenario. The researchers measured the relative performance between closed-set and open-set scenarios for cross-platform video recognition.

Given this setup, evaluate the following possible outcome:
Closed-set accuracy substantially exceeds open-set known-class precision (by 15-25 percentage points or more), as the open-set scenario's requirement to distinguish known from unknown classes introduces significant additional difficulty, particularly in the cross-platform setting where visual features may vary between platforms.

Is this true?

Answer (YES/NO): YES